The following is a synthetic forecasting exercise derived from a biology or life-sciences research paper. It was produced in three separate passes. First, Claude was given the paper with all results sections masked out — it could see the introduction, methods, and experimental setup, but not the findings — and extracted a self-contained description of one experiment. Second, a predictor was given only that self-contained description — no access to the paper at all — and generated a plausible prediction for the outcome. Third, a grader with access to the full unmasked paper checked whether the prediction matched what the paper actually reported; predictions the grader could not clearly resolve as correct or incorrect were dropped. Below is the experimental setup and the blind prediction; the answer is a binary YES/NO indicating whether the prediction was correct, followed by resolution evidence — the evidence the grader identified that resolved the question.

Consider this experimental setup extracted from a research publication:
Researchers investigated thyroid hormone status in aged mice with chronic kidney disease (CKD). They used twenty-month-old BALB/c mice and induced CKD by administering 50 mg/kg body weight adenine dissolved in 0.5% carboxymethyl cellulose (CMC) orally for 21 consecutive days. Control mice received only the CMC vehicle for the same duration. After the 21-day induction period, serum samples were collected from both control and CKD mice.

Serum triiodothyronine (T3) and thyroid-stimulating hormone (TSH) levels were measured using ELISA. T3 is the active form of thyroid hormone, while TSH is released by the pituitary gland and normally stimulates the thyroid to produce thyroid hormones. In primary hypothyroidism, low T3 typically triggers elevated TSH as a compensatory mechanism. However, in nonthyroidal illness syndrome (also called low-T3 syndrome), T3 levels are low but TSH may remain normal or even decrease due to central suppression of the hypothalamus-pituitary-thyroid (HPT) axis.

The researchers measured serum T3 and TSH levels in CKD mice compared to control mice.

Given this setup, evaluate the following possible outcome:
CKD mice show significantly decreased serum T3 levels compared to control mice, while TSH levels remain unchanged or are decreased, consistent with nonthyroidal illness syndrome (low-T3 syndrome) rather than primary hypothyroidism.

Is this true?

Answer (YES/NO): NO